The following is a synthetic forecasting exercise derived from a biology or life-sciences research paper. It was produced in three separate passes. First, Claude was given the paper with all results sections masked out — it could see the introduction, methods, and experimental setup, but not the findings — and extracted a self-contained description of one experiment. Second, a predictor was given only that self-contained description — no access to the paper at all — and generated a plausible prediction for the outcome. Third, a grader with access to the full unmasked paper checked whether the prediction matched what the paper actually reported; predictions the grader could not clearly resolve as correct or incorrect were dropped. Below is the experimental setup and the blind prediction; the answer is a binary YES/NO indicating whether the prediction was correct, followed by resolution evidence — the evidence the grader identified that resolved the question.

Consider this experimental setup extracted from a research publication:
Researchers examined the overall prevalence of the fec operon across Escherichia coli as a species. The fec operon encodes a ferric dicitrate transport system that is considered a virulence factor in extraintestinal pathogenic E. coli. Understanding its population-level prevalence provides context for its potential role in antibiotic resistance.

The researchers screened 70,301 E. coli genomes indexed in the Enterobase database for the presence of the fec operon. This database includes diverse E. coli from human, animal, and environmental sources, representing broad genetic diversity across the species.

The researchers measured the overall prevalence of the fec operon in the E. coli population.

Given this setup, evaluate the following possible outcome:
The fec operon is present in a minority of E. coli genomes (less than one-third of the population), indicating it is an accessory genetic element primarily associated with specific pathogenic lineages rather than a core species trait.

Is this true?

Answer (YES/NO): NO